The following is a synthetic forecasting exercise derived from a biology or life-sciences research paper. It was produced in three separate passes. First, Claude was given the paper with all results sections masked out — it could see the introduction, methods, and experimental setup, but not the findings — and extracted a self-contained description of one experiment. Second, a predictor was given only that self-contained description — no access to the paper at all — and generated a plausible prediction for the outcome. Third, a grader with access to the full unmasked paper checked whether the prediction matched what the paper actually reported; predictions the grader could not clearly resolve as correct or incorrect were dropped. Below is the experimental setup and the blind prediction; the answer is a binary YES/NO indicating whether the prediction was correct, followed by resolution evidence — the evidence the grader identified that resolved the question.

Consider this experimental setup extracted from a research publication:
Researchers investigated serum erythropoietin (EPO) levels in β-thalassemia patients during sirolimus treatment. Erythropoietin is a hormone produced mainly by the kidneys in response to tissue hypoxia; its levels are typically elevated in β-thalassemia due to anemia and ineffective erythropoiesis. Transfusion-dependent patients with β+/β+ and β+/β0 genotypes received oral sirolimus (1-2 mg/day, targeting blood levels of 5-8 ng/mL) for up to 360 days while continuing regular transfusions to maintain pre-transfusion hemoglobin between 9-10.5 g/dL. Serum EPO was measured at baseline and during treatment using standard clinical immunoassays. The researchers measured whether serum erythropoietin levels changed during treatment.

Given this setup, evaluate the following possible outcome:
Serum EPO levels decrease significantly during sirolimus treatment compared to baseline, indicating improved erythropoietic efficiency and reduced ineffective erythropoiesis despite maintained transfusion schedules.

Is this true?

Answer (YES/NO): NO